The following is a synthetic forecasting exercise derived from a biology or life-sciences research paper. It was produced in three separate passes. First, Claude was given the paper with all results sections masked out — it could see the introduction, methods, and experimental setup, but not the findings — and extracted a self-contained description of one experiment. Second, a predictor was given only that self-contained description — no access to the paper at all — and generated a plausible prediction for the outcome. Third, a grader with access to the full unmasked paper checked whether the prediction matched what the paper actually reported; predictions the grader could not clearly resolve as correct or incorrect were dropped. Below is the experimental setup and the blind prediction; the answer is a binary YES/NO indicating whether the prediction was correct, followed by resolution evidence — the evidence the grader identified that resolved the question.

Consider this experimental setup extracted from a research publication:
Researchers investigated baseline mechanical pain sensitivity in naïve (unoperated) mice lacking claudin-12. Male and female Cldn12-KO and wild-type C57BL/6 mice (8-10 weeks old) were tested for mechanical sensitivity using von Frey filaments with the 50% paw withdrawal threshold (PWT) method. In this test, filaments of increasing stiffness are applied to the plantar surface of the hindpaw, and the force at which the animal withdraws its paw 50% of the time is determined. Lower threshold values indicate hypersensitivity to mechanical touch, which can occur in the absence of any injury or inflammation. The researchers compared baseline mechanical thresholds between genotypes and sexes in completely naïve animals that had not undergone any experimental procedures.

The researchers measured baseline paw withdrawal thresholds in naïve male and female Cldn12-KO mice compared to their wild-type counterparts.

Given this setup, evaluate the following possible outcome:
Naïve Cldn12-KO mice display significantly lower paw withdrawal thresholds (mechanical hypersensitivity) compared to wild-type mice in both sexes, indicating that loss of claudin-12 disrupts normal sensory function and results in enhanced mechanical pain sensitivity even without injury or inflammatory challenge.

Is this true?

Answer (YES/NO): NO